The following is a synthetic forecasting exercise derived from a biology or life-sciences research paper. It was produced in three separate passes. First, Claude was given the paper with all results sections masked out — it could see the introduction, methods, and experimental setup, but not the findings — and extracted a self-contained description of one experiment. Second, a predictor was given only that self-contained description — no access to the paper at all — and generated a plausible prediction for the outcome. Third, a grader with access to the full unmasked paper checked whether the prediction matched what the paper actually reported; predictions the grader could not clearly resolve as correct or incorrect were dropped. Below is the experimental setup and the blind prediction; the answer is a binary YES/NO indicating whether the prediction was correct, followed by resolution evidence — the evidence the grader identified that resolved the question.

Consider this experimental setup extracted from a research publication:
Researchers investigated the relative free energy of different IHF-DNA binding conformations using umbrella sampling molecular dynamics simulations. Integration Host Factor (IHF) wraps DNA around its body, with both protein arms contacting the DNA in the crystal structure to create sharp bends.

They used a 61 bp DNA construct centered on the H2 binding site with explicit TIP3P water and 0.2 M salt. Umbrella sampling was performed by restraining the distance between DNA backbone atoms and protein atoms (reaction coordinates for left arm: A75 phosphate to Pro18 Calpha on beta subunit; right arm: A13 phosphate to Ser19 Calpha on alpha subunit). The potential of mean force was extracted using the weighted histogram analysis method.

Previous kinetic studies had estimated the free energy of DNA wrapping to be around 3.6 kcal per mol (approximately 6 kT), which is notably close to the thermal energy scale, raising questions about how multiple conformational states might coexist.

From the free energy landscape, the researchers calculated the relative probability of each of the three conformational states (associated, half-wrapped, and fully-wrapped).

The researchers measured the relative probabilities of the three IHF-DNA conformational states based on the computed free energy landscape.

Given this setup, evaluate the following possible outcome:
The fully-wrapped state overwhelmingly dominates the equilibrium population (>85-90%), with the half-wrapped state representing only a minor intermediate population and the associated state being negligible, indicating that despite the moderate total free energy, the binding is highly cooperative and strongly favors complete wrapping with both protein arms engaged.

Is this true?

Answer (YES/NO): NO